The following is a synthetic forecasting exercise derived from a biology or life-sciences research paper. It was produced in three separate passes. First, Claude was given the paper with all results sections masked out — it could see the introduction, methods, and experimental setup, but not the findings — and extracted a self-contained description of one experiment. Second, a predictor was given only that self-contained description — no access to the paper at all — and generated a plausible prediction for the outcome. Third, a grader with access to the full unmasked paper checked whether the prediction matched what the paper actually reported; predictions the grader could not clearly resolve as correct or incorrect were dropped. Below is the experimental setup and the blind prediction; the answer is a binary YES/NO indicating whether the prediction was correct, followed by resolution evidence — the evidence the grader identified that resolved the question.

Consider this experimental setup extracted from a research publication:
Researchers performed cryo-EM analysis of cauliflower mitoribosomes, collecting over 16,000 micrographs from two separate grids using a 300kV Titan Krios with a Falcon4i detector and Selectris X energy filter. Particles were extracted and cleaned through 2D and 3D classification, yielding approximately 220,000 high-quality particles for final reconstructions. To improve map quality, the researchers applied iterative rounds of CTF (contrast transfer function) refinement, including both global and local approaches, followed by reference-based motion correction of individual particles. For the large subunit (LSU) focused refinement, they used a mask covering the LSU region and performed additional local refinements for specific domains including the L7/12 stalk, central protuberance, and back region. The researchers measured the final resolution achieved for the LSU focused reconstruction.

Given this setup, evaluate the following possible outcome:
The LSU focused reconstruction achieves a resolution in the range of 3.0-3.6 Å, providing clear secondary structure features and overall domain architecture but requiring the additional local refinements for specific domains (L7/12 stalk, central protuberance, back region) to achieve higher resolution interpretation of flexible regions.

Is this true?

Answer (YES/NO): NO